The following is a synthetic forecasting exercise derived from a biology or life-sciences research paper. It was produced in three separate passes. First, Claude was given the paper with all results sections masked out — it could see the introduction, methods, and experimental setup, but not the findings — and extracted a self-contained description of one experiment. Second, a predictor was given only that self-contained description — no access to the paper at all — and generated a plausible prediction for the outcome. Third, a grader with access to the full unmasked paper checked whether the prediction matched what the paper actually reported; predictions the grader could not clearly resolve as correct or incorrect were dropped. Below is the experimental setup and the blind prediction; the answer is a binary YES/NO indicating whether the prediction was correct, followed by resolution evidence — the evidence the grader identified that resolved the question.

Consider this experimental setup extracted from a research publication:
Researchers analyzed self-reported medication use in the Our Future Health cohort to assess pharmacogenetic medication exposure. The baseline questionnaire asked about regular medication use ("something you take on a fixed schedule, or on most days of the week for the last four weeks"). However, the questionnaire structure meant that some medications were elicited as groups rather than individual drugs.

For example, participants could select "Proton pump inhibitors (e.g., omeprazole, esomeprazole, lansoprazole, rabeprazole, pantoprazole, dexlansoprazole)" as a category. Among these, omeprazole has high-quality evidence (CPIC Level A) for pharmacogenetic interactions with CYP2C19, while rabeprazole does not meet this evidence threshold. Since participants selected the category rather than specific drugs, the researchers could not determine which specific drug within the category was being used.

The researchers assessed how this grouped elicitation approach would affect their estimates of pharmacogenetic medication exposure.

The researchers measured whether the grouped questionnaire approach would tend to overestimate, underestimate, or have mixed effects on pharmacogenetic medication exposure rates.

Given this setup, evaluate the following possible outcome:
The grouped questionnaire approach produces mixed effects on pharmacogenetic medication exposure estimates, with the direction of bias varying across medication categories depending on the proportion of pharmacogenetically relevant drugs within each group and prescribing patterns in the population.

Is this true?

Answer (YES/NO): YES